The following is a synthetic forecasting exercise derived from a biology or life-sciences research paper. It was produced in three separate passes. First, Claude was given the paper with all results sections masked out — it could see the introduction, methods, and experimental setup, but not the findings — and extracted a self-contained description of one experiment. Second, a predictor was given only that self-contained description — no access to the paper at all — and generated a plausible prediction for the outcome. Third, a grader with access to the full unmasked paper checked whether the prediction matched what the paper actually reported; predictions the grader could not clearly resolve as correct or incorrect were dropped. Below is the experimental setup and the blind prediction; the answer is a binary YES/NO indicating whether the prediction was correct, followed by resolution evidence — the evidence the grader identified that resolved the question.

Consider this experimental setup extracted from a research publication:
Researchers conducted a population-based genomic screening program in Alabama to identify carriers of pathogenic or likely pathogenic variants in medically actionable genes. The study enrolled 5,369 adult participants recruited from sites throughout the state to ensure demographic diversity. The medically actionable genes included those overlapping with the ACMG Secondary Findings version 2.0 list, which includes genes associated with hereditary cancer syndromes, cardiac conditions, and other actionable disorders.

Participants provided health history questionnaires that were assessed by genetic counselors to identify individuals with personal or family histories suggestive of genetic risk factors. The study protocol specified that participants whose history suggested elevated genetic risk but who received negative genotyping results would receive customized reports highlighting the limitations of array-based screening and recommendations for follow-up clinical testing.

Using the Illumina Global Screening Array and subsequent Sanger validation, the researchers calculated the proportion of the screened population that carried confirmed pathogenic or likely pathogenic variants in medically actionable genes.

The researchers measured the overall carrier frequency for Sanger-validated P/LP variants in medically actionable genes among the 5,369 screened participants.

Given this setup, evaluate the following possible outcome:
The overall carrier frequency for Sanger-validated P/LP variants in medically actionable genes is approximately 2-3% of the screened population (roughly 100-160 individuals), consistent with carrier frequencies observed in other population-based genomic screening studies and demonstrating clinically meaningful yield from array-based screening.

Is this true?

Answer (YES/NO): NO